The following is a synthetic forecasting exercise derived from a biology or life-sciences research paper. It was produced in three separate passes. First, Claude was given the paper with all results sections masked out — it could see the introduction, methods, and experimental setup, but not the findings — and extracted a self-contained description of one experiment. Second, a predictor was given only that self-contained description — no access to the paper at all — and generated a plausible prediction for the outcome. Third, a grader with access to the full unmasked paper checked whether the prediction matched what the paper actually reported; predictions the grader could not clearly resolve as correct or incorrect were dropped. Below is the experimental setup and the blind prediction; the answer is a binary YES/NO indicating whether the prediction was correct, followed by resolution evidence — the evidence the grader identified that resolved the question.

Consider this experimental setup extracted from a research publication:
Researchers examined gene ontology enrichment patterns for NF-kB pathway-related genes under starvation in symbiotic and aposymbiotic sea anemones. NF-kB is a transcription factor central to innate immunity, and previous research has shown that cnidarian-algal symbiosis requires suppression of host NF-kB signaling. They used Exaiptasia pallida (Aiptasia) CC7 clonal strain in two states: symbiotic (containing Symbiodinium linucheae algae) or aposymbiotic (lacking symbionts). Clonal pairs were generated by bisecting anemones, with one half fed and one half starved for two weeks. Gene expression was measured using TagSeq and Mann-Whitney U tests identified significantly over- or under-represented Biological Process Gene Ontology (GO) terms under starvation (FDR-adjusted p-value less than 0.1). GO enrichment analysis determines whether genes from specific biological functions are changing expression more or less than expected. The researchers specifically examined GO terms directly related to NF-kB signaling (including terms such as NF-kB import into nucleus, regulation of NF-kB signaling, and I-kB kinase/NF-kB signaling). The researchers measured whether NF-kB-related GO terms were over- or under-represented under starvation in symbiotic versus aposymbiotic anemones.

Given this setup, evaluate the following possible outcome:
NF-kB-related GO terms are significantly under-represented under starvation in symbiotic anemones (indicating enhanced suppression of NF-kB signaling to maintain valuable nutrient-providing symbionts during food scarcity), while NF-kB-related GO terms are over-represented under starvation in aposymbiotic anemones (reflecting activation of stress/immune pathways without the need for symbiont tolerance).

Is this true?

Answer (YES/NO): NO